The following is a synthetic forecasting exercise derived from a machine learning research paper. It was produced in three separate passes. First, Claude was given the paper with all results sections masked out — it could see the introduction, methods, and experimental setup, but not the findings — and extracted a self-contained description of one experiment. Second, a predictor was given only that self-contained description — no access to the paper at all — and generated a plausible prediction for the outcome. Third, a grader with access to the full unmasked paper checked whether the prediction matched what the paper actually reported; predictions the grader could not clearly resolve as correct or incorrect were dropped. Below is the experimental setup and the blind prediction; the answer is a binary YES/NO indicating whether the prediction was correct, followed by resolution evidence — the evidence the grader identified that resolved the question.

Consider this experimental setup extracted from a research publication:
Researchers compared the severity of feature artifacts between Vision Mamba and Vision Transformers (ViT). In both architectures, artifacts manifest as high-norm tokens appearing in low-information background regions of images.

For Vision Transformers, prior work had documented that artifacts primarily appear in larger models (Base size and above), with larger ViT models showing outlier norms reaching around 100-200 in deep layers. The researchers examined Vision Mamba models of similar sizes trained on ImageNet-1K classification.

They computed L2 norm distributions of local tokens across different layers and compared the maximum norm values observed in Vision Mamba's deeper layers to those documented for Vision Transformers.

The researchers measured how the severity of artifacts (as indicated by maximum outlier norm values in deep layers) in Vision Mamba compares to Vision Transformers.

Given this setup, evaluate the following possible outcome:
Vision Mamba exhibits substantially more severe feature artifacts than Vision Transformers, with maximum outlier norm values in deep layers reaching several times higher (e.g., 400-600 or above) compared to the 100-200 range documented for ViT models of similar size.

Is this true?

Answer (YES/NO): YES